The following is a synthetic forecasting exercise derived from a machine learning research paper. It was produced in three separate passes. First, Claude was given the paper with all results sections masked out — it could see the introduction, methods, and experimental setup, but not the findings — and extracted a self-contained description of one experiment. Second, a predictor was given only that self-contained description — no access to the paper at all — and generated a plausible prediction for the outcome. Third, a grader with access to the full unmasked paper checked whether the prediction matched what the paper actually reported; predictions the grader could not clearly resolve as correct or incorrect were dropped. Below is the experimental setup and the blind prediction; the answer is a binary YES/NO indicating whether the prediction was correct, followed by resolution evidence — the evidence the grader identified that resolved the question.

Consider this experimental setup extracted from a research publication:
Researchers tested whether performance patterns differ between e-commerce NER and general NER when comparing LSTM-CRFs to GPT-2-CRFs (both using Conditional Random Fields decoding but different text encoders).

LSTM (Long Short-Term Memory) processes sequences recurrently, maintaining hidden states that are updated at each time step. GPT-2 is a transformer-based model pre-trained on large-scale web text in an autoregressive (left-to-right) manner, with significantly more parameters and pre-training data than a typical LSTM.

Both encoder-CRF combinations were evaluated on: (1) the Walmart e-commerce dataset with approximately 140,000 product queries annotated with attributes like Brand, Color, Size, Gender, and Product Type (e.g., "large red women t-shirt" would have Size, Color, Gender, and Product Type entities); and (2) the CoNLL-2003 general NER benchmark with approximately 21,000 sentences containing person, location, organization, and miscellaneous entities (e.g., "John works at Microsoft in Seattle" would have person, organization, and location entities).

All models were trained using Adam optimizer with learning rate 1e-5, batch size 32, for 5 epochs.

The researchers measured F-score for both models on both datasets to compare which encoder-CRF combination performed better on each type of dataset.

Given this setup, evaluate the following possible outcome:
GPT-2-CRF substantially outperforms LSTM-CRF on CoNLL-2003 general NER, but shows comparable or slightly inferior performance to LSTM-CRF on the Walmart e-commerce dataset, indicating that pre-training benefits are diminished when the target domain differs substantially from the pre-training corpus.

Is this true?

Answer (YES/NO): NO